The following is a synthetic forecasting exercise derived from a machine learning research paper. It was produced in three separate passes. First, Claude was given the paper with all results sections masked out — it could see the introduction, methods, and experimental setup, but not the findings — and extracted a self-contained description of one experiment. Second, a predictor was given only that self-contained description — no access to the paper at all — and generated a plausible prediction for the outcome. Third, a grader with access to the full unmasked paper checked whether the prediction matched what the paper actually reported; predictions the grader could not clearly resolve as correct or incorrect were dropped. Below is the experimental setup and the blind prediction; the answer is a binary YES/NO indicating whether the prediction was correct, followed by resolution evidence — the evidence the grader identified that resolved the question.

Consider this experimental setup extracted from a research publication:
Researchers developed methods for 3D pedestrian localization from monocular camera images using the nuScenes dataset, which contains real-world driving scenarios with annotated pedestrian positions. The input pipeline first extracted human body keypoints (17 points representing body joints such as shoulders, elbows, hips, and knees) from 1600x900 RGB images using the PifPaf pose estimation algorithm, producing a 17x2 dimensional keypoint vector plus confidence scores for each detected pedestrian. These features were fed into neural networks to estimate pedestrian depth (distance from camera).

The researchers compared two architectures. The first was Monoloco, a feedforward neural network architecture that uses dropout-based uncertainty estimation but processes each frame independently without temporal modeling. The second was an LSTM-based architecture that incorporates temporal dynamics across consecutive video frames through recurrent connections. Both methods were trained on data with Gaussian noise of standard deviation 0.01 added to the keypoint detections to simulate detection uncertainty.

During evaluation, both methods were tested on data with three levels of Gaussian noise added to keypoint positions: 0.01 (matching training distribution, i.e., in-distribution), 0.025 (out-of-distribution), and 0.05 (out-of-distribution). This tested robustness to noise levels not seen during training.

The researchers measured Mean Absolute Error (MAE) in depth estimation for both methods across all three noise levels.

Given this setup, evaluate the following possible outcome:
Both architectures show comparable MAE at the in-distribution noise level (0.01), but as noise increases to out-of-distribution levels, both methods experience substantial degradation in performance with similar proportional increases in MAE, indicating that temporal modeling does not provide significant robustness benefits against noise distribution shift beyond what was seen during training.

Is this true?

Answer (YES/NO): NO